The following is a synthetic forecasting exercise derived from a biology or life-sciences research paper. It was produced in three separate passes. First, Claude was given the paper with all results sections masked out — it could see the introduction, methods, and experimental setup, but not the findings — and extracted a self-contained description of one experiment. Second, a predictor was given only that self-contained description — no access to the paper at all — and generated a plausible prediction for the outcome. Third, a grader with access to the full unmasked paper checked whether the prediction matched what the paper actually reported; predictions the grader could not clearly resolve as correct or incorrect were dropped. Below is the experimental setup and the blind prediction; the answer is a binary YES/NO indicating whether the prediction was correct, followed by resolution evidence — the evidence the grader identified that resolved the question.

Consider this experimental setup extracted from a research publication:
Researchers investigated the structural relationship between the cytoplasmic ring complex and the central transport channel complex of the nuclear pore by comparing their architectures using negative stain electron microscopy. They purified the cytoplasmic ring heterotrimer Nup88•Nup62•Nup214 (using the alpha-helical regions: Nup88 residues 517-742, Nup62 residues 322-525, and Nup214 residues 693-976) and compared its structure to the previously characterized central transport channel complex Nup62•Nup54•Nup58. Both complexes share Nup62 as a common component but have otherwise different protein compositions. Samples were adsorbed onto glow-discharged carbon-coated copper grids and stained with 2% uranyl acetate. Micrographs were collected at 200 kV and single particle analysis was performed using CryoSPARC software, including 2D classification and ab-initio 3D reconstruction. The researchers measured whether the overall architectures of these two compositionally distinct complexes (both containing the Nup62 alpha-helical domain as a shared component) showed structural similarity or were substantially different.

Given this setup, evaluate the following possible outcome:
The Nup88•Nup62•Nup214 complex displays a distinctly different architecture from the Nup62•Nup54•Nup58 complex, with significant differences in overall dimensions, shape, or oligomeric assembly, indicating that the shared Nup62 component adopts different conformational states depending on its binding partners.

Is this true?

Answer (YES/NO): NO